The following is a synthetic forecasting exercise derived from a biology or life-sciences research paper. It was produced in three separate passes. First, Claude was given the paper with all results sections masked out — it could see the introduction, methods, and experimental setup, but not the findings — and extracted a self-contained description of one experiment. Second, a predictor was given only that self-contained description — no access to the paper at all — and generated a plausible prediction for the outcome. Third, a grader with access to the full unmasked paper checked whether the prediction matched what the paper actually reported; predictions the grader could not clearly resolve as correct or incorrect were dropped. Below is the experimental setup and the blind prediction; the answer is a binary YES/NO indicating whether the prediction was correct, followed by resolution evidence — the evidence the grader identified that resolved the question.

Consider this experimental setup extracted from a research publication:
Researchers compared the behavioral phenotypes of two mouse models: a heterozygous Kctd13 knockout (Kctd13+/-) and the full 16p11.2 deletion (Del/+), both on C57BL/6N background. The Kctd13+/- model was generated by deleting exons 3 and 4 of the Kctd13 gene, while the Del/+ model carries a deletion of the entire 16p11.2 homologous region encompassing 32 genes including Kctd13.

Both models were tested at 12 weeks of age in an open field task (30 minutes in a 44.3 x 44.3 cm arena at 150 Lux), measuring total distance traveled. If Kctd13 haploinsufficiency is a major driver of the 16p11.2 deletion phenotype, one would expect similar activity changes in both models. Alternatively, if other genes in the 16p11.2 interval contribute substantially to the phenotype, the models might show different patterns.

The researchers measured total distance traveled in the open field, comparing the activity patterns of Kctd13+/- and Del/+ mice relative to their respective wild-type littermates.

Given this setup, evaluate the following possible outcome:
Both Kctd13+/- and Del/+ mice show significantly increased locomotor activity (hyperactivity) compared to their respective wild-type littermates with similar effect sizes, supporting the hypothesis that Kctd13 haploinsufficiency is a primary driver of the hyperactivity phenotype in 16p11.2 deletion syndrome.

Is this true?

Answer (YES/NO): NO